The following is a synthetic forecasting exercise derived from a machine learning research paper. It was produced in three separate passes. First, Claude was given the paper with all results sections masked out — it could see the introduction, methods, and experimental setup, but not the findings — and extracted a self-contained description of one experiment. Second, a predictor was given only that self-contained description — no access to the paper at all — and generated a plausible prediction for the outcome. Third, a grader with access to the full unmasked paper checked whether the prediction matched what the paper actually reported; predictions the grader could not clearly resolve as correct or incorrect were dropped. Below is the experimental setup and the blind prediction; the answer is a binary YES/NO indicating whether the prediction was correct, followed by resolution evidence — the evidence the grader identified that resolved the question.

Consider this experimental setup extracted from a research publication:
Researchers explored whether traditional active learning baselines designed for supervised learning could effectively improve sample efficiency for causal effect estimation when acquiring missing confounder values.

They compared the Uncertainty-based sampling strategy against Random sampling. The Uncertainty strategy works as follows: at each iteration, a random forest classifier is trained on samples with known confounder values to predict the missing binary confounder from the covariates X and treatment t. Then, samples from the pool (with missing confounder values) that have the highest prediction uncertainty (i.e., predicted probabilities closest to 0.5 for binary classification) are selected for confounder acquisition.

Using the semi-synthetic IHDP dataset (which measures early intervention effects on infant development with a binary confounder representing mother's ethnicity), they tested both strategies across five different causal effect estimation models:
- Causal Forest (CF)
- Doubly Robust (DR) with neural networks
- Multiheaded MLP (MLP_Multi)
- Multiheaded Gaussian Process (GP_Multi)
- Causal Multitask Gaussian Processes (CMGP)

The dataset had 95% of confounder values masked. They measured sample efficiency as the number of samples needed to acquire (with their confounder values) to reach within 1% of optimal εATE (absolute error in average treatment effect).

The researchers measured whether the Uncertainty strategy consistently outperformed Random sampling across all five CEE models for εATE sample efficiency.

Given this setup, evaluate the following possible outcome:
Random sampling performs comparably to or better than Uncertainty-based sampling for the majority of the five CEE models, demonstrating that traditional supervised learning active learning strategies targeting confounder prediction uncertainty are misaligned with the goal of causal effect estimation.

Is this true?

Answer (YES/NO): NO